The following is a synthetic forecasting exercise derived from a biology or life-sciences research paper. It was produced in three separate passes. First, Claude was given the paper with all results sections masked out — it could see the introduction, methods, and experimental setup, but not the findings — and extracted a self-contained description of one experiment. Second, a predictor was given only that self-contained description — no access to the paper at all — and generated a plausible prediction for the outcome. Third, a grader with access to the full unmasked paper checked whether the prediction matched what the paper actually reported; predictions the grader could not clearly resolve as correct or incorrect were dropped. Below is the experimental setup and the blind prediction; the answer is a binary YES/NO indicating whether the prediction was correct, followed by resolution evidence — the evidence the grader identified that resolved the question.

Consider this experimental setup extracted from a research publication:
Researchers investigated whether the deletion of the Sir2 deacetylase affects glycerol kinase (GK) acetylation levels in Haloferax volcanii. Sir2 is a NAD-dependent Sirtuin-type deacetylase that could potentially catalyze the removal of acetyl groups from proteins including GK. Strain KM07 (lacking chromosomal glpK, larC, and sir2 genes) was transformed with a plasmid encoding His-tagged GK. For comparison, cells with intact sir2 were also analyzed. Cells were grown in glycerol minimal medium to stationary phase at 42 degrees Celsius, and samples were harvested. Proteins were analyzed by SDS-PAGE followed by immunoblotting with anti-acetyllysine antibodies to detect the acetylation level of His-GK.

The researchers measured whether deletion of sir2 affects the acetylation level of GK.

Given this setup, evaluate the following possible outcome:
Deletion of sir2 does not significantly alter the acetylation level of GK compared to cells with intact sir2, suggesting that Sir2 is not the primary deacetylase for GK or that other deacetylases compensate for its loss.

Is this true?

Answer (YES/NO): YES